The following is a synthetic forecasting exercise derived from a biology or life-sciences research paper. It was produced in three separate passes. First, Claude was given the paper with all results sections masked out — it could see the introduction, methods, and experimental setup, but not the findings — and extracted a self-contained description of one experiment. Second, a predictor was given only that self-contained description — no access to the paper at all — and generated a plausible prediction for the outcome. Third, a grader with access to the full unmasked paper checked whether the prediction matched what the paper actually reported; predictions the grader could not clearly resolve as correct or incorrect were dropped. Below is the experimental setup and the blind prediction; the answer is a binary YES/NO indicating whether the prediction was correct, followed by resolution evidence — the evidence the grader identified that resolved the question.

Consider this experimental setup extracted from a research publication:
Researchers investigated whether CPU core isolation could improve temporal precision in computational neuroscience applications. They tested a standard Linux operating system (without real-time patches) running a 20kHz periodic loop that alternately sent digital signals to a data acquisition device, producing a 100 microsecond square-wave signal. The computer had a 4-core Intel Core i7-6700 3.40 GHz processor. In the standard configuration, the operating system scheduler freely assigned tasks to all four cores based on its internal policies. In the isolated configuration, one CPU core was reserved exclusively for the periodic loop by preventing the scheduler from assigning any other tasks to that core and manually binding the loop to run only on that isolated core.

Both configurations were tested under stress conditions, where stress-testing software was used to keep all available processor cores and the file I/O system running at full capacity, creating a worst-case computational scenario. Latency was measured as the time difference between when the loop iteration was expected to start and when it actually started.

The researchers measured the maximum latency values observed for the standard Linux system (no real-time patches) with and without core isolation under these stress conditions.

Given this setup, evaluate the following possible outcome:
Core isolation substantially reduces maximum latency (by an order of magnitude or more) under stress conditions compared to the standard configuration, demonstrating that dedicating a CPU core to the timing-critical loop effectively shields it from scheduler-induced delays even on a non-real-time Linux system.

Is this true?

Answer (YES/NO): YES